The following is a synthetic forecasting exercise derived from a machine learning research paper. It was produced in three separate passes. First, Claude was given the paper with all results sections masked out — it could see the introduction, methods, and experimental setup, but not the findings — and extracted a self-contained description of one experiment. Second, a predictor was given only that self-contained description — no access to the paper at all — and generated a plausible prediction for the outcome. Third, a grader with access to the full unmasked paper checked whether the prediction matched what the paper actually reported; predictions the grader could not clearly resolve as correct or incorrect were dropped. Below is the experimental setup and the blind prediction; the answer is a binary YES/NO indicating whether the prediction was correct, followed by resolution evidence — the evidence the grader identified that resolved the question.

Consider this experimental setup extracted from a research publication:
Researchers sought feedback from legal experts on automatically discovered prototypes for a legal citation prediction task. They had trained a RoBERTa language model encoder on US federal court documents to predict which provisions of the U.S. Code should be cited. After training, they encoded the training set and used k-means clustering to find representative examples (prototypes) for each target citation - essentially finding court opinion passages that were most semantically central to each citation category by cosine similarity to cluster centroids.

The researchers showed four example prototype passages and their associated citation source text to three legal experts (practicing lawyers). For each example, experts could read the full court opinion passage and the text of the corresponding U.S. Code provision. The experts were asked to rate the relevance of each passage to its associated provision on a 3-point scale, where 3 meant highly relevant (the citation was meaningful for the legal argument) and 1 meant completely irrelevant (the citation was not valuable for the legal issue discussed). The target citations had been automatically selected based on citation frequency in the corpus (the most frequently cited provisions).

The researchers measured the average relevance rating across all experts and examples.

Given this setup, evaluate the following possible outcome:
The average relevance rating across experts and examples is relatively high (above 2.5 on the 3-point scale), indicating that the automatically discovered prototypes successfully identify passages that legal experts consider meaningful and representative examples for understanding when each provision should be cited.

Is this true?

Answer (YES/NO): NO